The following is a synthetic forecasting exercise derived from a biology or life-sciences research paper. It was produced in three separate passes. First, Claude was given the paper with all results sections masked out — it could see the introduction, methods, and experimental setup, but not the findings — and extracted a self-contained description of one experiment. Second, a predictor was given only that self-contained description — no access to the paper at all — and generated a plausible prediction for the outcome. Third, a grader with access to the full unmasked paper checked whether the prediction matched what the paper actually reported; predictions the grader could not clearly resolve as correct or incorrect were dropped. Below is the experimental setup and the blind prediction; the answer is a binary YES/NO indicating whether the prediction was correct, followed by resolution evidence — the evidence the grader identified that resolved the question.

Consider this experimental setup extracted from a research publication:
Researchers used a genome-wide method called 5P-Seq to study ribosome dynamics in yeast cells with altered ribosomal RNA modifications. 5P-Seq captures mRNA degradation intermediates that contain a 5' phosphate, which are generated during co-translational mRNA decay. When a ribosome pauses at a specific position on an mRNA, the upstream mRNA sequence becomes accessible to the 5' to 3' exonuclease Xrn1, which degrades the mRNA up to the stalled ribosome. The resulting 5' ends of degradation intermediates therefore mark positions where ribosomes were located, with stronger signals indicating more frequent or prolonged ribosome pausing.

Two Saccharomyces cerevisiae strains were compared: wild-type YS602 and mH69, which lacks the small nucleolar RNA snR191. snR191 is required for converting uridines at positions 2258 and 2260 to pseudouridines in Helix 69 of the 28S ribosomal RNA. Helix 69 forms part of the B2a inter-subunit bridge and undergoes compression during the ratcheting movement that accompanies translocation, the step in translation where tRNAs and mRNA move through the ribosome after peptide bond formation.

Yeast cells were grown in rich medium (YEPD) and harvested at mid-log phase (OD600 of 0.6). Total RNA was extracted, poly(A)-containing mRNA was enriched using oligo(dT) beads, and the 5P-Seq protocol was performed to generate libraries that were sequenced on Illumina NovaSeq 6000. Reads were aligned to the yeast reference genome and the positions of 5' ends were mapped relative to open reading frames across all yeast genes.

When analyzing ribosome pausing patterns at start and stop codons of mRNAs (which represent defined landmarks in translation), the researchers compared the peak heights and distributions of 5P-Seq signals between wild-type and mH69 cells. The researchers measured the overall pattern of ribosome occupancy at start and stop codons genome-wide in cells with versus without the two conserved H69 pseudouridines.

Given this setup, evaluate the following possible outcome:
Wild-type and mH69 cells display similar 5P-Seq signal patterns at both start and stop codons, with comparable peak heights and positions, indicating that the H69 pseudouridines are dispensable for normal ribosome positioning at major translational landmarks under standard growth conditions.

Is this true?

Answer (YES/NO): NO